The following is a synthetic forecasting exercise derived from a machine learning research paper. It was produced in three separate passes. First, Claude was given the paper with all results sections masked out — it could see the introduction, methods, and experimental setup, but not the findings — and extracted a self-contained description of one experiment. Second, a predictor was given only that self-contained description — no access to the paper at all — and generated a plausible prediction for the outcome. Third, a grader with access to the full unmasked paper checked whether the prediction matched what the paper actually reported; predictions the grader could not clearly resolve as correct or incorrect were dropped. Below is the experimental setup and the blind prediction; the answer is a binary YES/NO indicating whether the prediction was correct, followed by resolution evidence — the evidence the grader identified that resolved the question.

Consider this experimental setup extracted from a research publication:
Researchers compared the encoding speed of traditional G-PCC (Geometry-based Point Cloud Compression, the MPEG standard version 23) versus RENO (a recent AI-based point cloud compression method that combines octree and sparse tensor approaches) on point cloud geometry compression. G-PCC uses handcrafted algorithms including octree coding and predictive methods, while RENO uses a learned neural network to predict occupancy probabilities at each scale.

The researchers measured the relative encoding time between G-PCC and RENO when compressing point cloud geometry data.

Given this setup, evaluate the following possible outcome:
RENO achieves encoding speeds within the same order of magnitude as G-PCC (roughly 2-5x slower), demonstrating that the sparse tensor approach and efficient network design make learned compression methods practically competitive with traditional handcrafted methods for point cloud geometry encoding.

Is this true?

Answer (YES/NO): NO